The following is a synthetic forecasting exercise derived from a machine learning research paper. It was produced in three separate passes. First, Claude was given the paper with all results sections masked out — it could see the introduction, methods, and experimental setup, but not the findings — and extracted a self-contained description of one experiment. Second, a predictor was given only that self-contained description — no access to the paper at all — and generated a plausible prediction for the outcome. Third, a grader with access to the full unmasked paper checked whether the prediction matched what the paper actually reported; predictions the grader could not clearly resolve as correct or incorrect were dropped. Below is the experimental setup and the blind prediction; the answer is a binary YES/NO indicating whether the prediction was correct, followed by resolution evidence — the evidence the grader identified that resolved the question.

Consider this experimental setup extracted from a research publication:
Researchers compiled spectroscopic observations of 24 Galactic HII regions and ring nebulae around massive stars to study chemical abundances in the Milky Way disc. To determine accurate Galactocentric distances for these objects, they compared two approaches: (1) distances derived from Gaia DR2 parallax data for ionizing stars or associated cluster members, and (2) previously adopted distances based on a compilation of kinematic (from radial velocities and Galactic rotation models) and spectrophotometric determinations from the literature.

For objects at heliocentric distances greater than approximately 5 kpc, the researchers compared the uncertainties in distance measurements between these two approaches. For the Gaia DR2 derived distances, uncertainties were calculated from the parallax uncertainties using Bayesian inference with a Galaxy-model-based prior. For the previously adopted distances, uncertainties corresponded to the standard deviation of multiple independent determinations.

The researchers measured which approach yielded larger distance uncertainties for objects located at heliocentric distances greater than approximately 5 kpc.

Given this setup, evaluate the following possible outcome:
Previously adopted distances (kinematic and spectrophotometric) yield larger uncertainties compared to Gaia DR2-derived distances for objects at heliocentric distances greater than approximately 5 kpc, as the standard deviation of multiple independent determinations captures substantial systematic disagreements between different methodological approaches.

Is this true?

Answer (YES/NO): NO